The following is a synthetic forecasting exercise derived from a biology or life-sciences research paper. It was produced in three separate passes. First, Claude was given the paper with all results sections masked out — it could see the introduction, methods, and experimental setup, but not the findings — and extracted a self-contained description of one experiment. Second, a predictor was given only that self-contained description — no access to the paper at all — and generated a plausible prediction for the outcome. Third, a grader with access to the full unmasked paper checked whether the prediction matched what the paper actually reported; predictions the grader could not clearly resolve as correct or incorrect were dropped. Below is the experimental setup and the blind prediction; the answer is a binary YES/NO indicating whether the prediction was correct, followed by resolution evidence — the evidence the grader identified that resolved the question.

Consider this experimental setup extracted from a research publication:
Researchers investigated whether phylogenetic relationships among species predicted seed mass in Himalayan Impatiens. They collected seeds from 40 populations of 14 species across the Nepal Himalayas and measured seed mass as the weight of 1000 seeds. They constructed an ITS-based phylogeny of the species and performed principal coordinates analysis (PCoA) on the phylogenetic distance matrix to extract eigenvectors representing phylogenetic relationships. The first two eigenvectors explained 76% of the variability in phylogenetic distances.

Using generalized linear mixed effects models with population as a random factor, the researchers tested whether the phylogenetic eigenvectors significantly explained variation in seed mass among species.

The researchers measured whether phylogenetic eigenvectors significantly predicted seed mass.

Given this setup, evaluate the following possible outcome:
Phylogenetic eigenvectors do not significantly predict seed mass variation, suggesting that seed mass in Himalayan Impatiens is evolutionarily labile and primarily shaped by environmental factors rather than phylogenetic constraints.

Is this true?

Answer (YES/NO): NO